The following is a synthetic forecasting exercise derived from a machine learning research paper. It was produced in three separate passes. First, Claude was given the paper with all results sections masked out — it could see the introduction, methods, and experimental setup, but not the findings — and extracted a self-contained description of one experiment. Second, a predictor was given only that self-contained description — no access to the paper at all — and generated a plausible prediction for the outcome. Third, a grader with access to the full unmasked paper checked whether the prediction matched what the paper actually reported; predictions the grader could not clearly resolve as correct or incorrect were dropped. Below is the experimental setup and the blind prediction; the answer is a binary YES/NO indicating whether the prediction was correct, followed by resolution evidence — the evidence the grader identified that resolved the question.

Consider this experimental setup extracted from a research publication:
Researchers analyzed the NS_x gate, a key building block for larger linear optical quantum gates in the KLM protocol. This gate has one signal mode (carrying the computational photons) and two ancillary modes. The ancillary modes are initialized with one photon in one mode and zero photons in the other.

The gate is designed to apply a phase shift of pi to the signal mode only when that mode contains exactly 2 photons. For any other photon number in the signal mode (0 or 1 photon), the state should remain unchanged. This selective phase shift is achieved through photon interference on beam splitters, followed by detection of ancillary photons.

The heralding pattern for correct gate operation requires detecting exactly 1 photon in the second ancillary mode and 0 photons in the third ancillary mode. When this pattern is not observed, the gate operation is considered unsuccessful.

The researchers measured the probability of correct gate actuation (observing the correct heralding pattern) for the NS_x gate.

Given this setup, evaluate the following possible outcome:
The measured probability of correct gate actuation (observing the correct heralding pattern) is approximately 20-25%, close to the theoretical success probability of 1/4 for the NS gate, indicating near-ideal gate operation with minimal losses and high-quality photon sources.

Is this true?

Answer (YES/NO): YES